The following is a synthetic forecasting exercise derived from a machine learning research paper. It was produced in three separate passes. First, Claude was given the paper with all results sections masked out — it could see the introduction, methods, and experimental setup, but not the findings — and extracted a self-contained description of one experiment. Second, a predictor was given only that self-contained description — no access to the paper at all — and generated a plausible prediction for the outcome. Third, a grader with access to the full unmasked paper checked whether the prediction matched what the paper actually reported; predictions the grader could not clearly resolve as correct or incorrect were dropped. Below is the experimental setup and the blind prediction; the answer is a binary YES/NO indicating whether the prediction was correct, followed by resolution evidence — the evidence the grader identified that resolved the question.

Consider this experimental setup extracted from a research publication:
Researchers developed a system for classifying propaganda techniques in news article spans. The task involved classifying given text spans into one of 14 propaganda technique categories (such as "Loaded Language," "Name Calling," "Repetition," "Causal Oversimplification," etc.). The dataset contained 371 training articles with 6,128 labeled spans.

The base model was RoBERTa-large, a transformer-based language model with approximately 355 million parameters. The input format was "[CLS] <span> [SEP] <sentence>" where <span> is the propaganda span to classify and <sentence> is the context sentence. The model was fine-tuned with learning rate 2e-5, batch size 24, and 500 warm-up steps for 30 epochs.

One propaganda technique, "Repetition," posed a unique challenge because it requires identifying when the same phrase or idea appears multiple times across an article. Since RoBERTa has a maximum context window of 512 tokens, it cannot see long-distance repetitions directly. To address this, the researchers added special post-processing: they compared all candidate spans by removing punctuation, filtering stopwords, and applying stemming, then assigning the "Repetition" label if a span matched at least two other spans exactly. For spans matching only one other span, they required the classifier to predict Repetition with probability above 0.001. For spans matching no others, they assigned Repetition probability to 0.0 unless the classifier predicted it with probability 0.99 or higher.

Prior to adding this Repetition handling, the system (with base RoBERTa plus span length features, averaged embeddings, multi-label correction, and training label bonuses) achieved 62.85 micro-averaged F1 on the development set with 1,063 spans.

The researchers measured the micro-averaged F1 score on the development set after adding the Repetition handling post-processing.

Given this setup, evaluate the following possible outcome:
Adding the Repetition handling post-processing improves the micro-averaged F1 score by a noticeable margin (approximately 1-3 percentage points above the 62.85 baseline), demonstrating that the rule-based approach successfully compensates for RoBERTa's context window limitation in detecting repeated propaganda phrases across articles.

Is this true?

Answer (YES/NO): NO